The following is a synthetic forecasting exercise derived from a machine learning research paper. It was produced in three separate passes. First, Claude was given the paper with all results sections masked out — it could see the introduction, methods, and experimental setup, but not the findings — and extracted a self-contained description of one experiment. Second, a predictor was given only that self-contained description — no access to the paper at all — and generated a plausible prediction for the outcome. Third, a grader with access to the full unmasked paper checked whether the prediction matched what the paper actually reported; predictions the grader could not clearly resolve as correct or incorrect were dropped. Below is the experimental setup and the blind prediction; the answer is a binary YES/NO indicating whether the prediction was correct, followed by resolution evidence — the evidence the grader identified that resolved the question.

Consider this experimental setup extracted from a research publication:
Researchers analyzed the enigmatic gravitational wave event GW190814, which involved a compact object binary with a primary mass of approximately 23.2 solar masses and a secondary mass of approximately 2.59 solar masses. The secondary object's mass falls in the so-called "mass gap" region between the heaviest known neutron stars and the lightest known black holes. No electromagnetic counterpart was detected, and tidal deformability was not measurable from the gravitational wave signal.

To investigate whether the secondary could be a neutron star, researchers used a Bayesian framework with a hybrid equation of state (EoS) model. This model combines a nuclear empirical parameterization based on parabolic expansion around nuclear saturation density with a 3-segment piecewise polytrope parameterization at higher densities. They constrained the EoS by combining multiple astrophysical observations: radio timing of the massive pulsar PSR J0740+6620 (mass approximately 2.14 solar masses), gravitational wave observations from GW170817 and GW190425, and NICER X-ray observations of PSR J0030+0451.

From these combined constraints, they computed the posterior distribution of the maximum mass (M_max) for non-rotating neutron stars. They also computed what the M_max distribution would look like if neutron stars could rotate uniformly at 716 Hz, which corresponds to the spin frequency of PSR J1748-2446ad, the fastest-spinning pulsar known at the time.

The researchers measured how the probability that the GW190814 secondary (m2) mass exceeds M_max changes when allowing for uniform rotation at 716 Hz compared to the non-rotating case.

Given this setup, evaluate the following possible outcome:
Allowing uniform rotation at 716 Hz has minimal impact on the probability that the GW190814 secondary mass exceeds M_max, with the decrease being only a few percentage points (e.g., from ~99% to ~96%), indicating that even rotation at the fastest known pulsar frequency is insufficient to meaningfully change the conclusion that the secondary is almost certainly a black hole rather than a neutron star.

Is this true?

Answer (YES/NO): NO